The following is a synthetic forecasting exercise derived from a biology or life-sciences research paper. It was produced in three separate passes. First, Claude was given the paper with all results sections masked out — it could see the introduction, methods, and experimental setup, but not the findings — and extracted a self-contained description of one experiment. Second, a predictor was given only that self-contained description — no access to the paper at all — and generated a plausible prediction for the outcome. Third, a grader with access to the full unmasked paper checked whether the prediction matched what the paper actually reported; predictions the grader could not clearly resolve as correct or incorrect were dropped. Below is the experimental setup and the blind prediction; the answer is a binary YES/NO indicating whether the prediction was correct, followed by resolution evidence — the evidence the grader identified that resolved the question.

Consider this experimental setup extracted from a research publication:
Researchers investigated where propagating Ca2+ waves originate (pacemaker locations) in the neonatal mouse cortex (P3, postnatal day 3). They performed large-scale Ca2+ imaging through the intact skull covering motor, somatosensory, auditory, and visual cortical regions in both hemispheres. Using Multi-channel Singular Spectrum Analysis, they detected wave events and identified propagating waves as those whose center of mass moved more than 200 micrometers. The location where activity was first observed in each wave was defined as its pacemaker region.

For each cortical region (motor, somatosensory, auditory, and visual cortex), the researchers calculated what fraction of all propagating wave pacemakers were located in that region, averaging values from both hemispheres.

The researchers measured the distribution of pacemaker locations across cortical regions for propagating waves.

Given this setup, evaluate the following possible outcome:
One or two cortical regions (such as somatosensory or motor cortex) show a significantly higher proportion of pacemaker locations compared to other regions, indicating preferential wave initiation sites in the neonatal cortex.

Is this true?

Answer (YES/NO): YES